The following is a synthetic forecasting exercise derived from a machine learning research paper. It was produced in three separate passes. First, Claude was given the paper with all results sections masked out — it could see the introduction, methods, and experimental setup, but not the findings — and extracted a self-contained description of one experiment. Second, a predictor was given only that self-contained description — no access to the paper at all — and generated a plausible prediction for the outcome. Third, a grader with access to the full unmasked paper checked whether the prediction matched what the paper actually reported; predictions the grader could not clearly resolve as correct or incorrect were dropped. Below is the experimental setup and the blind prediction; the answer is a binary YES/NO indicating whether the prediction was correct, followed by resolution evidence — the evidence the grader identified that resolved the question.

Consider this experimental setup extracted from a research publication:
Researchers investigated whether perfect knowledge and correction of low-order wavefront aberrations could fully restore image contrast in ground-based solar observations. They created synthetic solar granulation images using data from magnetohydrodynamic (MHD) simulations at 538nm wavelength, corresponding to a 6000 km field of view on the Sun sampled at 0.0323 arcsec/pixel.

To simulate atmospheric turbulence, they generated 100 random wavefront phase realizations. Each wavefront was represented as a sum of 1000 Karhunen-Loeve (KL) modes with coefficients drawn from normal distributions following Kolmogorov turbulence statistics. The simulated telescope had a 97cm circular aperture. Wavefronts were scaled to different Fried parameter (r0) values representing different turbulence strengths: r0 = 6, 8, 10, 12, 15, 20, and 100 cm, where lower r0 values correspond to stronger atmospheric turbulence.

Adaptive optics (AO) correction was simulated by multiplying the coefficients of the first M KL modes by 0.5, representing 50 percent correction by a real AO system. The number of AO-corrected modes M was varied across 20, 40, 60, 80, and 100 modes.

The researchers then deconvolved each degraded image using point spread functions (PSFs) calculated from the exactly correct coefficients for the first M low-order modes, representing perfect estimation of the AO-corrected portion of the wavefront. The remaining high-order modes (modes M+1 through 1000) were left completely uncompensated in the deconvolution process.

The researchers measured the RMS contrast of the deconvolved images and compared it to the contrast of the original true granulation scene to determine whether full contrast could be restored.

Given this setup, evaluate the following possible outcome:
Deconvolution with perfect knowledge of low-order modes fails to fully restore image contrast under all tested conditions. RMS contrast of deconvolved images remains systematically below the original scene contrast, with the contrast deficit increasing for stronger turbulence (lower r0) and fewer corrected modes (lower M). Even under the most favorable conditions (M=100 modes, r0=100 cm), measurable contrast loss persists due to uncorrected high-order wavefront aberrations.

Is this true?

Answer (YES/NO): NO